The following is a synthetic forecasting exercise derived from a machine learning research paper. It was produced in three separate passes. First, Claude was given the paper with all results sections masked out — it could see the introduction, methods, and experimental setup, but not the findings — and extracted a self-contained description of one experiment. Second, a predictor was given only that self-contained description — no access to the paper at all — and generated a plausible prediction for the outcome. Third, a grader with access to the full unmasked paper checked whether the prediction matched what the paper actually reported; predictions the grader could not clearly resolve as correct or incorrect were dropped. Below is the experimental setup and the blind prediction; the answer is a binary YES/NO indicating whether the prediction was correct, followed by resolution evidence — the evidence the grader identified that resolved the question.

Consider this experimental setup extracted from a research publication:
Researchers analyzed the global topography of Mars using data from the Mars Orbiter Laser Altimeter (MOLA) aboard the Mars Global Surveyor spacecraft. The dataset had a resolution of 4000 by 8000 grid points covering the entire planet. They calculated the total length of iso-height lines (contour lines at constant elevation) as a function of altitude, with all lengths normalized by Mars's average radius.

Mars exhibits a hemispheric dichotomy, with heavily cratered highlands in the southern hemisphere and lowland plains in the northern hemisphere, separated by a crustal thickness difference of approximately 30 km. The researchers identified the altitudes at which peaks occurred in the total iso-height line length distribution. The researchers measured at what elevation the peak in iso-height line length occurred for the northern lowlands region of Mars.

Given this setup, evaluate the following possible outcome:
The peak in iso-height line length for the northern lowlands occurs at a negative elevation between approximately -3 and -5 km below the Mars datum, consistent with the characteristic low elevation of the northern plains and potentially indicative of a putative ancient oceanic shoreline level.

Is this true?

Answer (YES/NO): NO